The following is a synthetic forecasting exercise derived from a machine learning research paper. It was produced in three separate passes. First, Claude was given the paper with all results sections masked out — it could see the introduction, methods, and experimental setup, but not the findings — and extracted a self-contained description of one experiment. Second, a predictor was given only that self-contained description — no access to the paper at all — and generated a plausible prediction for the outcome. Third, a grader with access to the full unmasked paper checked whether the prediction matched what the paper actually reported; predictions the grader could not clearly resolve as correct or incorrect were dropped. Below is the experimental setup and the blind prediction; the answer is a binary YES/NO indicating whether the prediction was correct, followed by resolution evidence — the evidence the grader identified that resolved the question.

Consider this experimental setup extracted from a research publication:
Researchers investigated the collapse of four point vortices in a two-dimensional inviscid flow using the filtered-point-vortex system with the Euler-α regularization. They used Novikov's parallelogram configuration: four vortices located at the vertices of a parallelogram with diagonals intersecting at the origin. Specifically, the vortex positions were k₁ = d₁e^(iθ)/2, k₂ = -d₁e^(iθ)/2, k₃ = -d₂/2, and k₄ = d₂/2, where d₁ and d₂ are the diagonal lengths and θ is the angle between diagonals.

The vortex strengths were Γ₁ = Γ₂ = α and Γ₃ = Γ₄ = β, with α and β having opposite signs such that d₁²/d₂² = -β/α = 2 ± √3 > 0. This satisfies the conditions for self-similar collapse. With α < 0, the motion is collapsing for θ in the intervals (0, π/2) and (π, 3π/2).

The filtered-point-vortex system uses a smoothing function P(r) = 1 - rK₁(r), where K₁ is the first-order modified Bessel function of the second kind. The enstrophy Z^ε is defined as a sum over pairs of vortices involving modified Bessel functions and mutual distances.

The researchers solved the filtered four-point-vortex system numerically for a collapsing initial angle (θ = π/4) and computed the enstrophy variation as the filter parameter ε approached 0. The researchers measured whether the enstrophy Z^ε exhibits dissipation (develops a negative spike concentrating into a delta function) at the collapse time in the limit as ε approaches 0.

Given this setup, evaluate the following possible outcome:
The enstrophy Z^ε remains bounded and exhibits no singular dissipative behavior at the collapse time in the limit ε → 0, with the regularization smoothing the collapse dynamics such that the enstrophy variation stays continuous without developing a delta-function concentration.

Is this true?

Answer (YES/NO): NO